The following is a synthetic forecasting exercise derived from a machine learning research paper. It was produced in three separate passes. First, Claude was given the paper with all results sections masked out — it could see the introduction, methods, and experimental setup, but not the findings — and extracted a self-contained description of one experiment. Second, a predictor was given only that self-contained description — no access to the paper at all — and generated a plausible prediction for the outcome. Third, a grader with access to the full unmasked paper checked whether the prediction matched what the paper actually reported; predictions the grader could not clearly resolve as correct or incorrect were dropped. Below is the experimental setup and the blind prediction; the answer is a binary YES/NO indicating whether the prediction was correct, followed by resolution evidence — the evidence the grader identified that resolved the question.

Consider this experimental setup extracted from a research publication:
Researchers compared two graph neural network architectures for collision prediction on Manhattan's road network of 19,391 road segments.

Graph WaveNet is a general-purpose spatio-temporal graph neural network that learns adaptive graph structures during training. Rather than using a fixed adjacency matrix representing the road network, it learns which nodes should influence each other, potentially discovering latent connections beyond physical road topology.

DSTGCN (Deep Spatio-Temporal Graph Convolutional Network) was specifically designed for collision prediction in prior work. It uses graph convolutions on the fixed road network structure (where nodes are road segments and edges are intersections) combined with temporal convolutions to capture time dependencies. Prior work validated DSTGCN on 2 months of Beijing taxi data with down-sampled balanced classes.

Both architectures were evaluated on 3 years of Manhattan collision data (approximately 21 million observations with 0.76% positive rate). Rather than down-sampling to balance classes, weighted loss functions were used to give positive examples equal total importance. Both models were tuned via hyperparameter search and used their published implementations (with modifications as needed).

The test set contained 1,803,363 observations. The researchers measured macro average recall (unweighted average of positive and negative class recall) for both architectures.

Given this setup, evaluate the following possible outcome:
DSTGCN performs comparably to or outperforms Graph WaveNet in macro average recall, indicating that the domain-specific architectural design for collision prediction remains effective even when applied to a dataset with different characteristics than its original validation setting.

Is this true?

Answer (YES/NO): NO